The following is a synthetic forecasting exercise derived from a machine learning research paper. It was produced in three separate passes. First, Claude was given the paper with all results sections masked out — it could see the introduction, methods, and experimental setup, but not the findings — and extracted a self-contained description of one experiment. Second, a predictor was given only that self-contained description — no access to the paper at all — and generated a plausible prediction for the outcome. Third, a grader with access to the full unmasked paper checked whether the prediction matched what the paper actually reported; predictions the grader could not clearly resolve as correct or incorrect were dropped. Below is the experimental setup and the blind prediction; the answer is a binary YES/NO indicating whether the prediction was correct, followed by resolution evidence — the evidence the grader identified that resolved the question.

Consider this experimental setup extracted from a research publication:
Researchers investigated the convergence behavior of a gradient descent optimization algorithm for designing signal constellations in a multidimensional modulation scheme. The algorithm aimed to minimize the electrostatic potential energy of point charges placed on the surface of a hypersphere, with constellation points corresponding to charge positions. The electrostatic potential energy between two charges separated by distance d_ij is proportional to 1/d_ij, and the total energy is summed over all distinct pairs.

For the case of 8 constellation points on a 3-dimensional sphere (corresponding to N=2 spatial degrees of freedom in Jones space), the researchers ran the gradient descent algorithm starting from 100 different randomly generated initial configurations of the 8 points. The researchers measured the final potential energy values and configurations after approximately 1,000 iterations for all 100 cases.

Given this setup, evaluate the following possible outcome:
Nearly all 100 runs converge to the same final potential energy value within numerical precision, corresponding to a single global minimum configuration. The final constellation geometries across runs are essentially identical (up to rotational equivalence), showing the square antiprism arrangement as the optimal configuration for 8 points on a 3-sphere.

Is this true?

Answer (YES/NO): YES